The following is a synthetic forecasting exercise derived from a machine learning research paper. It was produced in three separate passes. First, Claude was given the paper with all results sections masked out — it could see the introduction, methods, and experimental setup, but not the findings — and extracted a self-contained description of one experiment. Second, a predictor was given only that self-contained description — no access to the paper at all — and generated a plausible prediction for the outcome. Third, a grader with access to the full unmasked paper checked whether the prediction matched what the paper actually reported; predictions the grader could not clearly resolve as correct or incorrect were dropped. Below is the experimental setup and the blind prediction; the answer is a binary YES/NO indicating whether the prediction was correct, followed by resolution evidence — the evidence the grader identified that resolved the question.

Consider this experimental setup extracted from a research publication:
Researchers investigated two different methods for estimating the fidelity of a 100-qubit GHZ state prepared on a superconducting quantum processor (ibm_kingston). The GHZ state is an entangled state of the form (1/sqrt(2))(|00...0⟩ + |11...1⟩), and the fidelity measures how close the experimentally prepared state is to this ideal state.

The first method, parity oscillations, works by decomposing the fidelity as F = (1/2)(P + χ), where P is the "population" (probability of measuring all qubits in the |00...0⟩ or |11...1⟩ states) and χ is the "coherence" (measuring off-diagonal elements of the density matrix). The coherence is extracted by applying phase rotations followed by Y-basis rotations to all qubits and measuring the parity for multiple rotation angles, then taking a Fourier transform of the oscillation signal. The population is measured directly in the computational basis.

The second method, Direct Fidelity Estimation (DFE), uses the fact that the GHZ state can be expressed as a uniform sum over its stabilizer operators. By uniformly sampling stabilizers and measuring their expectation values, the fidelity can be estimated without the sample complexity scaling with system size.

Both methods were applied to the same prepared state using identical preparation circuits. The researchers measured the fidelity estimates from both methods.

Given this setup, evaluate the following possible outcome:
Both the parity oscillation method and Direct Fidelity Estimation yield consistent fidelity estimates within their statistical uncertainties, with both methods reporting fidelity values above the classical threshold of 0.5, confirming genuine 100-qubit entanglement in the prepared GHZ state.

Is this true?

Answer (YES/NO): YES